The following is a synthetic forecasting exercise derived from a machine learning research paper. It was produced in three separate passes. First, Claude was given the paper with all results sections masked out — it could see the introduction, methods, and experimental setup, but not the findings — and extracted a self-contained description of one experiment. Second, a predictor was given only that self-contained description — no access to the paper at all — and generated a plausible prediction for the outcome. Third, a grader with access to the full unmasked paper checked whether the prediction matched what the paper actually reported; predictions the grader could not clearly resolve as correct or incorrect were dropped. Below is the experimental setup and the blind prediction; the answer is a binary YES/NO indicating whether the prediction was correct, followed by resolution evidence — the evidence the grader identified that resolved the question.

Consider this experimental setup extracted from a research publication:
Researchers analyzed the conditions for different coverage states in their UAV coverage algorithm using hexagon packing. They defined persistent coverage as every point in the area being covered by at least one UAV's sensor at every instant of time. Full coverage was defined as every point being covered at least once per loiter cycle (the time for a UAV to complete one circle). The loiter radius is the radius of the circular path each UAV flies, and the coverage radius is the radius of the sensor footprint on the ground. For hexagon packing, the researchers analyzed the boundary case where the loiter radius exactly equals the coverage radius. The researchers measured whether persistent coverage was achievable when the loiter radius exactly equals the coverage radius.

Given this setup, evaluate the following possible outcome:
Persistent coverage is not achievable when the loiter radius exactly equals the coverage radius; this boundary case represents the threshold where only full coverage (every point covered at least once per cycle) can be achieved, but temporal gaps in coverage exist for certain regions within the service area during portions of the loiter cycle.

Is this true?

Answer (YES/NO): NO